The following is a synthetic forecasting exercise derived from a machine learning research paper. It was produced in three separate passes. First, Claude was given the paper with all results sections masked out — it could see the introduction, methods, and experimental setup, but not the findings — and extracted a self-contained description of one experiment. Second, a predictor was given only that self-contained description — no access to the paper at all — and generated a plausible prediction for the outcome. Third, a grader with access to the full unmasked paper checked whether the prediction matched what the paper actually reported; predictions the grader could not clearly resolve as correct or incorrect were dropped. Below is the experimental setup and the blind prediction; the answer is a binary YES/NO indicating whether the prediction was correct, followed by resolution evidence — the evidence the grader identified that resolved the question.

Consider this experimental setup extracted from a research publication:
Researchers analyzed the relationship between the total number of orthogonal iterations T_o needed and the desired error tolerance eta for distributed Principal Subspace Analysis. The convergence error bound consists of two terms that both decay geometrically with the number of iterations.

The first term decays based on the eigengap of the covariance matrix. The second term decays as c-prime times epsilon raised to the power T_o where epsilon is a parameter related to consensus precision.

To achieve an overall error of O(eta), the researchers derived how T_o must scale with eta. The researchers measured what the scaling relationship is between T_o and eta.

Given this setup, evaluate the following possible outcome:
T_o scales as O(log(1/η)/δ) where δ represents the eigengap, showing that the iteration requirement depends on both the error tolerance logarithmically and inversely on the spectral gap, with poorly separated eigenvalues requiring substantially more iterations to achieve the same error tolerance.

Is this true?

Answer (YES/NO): NO